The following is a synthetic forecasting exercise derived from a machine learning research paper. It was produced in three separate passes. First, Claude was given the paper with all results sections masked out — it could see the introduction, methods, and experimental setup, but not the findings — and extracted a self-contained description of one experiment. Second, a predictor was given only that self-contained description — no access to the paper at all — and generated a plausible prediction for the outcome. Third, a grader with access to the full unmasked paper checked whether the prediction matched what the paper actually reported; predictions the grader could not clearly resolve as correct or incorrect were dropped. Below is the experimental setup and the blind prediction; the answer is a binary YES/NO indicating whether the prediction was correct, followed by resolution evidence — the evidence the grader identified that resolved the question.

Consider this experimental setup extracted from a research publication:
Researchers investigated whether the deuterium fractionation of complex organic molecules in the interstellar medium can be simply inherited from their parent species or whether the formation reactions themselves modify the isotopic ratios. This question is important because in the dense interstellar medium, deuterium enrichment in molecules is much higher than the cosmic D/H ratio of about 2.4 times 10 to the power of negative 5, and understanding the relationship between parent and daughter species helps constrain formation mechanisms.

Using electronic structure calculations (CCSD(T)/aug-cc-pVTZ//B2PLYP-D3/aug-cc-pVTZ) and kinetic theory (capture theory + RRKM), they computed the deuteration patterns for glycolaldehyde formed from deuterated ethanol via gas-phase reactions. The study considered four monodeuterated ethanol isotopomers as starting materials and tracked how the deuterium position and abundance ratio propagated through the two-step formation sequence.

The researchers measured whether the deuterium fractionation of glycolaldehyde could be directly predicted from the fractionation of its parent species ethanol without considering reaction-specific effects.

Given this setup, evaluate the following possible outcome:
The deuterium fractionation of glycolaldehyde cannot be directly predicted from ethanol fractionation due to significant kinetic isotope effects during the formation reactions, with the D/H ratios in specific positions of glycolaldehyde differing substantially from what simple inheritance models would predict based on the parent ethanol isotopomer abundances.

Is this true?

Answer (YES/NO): YES